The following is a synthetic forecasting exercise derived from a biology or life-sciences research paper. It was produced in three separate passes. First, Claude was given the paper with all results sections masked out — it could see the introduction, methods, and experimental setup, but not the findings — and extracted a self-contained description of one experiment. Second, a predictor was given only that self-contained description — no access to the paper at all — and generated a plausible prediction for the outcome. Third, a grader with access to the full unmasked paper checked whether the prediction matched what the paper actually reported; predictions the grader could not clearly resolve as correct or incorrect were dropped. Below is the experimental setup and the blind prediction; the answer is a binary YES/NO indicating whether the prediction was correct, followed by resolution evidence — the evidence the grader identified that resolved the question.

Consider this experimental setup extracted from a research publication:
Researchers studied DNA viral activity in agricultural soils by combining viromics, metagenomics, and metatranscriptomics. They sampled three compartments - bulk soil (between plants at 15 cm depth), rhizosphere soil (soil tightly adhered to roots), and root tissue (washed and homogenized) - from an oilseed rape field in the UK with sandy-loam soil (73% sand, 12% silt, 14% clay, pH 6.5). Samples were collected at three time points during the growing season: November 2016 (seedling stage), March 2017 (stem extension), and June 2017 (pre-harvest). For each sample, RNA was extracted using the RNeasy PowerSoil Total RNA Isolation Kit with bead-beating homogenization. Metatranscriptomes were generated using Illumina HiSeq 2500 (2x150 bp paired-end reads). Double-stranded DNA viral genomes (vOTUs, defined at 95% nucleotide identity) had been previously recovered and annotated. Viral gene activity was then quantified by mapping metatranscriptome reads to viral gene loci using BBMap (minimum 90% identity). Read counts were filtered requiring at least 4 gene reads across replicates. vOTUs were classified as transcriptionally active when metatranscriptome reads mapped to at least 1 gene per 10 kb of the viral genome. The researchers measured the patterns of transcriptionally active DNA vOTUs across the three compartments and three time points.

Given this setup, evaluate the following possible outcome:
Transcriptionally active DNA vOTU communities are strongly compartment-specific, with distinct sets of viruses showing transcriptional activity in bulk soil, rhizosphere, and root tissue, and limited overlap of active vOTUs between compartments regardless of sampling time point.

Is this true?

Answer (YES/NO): NO